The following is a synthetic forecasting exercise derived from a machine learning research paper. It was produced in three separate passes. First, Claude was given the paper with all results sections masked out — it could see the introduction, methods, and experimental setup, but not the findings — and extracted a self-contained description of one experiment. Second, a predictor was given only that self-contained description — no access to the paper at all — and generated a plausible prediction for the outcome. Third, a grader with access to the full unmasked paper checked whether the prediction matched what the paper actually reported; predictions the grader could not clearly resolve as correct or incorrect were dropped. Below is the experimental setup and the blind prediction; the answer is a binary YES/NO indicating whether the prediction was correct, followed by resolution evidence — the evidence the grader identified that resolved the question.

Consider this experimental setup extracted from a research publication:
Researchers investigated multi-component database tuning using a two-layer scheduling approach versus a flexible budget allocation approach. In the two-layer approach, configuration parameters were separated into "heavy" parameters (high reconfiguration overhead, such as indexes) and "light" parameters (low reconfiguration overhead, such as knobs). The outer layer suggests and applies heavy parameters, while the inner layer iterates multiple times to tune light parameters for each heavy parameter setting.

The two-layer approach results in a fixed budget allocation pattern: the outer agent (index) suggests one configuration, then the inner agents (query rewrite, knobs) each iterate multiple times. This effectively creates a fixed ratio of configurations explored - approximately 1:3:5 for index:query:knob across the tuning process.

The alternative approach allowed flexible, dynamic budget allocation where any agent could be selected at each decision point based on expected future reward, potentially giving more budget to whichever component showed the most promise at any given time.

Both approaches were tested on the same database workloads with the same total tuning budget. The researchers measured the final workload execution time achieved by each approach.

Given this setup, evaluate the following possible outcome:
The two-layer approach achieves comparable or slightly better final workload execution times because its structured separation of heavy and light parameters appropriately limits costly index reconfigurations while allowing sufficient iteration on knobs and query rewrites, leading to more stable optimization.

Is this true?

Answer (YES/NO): NO